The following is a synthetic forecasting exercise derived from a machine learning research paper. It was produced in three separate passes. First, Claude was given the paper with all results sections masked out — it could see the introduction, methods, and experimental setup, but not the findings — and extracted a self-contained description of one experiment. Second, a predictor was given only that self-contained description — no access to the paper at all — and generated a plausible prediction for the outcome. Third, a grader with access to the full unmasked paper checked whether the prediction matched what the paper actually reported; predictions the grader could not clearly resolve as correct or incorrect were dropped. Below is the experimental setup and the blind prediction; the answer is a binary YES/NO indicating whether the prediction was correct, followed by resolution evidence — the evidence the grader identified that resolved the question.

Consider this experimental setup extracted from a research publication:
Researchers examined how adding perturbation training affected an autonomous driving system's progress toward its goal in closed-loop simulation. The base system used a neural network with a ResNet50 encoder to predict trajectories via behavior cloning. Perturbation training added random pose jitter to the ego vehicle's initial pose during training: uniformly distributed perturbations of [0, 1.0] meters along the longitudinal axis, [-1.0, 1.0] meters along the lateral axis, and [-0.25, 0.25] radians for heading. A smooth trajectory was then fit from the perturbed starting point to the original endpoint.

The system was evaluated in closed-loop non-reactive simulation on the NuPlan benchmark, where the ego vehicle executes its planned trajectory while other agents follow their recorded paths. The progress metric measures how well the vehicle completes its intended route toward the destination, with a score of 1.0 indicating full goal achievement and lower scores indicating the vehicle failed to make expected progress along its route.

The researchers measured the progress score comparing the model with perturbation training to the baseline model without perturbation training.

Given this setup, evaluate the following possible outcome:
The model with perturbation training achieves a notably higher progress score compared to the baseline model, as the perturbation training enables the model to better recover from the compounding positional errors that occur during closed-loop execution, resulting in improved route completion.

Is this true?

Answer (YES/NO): NO